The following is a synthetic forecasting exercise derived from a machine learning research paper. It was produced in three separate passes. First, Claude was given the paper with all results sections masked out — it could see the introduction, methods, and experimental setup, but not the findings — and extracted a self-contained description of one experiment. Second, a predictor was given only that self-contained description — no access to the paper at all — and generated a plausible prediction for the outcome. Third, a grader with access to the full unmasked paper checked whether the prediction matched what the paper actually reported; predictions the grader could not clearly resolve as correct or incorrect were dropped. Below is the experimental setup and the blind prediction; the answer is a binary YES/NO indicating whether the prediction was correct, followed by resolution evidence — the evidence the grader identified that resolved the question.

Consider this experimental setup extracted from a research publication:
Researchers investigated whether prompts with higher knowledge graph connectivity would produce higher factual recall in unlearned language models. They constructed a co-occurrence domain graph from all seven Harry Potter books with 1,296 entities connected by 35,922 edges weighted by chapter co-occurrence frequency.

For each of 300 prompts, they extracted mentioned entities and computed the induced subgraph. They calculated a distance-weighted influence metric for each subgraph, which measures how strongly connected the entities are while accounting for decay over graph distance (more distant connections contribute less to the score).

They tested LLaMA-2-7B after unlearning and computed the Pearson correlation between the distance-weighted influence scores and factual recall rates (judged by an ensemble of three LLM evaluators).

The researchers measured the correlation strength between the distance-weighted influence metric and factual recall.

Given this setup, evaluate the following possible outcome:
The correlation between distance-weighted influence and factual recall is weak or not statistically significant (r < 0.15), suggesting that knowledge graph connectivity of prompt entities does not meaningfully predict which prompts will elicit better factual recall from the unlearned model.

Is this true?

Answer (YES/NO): NO